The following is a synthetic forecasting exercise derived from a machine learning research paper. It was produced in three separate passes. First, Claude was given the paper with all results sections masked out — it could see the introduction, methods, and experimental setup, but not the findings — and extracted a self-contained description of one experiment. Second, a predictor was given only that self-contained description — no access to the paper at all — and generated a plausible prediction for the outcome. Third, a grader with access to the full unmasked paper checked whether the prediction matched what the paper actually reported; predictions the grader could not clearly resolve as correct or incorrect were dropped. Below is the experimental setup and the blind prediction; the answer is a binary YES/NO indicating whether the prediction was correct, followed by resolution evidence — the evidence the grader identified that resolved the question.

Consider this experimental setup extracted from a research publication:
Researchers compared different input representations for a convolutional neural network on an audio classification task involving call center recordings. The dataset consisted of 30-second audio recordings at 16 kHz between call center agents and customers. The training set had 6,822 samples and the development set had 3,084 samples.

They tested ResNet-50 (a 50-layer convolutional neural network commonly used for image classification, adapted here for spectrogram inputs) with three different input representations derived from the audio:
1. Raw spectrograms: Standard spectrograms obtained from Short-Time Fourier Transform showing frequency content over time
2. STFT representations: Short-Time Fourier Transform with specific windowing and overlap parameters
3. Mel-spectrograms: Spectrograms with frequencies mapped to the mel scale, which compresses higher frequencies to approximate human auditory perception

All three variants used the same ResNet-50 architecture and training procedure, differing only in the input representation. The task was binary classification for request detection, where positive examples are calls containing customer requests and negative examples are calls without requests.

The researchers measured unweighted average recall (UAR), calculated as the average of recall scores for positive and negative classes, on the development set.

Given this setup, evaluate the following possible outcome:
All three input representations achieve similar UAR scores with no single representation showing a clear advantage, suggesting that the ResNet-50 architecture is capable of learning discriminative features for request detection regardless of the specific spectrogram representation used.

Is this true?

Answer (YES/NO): YES